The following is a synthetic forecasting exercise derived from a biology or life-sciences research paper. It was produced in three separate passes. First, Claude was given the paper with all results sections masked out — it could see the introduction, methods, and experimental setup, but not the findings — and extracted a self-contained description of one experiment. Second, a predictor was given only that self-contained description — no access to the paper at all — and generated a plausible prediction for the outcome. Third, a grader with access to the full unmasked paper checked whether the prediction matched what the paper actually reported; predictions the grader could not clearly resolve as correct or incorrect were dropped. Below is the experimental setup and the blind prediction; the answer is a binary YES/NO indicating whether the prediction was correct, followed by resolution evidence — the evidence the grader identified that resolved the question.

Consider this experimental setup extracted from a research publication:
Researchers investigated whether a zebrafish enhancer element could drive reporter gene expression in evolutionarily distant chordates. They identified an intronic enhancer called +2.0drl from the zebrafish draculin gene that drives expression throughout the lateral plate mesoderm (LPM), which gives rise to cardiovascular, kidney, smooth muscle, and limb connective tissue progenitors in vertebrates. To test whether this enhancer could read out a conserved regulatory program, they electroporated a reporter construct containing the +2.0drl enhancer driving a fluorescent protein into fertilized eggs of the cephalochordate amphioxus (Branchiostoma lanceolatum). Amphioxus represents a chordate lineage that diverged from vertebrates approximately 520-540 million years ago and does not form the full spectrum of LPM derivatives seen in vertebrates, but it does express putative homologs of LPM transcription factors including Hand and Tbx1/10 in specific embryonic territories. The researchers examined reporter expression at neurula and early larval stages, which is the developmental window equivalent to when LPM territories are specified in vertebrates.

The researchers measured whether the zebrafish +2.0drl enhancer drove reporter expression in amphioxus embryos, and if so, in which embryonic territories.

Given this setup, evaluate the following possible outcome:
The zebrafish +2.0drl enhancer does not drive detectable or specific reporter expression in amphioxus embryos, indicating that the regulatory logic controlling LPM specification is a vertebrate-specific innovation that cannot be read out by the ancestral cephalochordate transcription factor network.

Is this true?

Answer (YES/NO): NO